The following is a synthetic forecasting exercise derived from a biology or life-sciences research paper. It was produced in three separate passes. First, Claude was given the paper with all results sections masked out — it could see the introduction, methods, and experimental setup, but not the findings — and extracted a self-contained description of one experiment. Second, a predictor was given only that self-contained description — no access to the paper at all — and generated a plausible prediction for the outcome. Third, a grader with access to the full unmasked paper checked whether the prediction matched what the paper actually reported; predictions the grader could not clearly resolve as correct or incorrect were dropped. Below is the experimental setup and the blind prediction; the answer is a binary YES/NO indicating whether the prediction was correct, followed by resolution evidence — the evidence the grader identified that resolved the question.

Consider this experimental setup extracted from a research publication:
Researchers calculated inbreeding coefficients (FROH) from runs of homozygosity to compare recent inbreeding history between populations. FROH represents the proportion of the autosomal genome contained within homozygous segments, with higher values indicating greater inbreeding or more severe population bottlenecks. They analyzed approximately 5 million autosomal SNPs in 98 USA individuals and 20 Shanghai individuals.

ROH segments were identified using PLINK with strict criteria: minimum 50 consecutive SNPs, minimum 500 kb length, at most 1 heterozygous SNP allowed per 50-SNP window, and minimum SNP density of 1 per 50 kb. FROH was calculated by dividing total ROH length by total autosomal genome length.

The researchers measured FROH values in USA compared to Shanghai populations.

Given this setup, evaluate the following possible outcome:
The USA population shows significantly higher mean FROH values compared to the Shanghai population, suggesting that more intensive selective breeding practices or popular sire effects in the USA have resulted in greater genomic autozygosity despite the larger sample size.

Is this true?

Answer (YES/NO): YES